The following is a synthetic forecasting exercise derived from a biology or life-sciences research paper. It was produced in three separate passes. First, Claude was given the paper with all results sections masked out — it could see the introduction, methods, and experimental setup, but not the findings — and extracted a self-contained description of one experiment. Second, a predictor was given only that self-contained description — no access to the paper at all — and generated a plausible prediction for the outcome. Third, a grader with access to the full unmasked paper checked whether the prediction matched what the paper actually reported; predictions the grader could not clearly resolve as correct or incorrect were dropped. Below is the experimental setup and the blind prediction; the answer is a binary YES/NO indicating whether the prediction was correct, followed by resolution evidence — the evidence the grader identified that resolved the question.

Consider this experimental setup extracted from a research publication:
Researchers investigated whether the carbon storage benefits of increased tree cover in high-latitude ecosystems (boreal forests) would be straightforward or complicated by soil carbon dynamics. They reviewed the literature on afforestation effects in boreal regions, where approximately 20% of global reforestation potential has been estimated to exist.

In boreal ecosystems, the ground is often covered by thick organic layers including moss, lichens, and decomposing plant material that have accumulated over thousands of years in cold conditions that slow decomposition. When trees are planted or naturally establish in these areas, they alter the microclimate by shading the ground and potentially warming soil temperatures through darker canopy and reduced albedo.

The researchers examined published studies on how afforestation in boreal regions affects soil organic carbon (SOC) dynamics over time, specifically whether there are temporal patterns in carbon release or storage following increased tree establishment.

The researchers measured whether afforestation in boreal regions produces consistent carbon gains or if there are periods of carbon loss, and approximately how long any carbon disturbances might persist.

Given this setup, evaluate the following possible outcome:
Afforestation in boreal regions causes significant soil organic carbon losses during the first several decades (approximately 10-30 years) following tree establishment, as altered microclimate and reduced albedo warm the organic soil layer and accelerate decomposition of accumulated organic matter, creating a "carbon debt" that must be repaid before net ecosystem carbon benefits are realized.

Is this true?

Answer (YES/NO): YES